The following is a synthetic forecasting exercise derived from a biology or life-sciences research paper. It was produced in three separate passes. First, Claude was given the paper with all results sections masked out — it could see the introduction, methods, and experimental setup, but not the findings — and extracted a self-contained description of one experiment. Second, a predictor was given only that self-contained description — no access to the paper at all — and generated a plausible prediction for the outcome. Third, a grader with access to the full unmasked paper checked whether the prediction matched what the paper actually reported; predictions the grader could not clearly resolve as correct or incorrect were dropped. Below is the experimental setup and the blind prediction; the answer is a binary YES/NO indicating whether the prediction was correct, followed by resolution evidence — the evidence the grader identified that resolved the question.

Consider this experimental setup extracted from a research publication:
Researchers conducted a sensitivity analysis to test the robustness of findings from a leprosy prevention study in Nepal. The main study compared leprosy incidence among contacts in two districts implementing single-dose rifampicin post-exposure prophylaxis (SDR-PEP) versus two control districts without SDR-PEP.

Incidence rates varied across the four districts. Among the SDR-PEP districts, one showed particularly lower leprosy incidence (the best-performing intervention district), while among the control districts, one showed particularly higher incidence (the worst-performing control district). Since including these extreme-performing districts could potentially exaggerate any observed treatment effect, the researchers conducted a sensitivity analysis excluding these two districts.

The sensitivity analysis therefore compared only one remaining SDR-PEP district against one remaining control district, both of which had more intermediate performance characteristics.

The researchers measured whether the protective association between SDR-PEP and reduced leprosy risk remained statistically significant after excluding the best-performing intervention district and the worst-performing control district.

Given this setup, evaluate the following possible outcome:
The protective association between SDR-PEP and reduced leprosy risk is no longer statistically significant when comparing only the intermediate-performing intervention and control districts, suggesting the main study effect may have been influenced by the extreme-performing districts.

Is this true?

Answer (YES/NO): NO